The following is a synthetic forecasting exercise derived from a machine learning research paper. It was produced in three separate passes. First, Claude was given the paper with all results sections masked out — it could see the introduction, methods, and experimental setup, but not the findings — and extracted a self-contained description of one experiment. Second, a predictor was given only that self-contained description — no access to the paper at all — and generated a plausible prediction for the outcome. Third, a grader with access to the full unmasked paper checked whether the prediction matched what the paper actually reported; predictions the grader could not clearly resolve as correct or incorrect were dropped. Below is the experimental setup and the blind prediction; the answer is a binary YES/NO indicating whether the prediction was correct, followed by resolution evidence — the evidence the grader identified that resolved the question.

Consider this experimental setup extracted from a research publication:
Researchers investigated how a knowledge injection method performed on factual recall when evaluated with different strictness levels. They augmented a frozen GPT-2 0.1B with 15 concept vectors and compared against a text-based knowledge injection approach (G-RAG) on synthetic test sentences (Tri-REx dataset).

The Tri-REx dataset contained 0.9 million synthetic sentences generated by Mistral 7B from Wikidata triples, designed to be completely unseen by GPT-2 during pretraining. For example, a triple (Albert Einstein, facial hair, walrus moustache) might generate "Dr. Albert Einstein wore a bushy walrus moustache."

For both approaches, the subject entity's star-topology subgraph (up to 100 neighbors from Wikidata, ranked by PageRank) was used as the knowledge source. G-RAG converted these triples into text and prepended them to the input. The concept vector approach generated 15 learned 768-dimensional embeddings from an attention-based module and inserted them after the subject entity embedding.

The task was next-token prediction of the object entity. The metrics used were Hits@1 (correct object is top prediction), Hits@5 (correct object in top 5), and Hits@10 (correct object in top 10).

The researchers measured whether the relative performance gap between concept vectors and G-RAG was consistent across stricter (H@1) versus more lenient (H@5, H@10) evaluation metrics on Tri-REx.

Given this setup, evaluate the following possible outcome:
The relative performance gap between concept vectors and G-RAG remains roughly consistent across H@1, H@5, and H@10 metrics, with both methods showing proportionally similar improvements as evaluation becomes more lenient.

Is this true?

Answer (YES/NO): NO